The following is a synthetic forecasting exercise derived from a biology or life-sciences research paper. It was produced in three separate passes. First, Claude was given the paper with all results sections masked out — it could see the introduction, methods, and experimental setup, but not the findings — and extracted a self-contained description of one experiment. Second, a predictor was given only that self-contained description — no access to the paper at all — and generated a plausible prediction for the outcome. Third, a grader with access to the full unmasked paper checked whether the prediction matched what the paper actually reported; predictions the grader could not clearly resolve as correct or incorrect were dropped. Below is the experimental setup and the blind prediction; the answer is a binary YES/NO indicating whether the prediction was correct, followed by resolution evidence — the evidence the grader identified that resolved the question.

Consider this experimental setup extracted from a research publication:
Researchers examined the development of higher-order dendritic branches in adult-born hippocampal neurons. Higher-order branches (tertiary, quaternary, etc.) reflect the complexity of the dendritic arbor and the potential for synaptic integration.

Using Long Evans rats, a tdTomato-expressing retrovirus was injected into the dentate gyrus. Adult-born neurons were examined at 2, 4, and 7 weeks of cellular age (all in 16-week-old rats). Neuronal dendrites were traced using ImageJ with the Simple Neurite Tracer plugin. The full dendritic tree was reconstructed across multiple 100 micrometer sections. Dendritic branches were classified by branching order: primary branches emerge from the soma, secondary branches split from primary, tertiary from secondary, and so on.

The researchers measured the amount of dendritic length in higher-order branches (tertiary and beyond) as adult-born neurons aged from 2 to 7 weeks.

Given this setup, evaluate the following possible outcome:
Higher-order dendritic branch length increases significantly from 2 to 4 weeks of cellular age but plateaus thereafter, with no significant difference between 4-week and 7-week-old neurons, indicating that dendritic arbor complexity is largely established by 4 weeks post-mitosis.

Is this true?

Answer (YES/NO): NO